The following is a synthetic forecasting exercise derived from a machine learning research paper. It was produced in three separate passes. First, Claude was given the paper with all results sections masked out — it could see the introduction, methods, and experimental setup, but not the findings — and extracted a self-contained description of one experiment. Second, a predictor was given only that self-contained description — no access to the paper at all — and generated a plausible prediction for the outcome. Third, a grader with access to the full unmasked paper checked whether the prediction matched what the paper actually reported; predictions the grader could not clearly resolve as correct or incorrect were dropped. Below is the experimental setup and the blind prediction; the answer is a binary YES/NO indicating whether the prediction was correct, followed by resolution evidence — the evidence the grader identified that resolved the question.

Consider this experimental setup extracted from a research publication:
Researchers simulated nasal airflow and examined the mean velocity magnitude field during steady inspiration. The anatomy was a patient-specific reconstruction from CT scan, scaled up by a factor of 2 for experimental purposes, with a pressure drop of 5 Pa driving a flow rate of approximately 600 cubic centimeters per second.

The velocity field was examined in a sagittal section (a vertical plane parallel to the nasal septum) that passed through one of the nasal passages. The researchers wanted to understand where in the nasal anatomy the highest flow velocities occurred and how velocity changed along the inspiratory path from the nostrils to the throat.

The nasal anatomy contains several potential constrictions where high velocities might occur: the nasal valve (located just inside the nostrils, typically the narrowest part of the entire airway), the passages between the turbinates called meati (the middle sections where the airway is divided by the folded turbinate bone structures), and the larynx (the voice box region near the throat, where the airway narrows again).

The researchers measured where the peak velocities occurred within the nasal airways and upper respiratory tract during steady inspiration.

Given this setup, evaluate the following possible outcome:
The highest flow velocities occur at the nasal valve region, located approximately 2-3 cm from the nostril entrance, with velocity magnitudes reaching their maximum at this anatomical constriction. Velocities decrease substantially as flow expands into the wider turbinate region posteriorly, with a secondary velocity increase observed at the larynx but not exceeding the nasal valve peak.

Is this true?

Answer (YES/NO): NO